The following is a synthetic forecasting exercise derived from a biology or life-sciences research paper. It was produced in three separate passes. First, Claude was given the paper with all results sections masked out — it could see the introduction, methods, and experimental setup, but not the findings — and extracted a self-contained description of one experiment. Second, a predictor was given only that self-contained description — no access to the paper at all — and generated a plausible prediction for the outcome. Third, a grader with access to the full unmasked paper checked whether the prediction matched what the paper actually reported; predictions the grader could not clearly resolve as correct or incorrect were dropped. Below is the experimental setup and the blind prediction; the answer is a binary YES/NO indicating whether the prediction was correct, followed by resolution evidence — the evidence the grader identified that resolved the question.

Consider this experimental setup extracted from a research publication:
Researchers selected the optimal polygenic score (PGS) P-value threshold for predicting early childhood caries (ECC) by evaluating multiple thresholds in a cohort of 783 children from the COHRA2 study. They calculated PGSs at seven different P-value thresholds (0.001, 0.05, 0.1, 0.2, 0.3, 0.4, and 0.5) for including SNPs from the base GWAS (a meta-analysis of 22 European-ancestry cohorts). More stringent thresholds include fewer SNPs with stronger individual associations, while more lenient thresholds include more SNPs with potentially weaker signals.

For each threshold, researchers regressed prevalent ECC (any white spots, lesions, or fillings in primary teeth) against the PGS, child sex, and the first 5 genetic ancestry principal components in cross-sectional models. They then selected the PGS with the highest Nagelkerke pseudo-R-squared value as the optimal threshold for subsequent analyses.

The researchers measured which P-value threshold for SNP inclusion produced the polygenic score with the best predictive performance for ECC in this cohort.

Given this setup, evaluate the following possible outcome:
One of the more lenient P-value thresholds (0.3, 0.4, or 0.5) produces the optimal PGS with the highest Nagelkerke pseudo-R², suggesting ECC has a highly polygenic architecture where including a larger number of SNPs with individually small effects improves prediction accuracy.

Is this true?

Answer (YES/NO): NO